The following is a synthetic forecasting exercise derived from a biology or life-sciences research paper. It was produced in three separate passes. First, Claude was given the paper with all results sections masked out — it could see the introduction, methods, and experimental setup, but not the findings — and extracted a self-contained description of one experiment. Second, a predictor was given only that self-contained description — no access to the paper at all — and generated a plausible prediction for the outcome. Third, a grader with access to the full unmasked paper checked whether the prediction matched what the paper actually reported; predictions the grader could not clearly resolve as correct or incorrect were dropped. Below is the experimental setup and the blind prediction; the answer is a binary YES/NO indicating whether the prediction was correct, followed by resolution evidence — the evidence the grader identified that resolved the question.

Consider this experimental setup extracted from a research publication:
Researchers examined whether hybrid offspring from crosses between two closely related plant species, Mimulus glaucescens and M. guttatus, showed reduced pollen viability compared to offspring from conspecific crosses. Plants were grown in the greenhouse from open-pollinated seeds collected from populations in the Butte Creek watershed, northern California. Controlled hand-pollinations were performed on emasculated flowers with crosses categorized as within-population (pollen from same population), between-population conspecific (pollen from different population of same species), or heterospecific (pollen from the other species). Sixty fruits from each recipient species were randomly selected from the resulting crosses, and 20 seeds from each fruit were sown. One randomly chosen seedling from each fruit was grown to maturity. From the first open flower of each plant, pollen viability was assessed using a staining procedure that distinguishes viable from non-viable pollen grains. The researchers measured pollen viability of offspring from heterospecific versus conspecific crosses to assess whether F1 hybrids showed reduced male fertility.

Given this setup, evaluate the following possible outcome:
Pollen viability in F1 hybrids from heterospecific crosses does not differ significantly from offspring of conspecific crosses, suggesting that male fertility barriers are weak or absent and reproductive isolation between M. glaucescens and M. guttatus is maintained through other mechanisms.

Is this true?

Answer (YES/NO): YES